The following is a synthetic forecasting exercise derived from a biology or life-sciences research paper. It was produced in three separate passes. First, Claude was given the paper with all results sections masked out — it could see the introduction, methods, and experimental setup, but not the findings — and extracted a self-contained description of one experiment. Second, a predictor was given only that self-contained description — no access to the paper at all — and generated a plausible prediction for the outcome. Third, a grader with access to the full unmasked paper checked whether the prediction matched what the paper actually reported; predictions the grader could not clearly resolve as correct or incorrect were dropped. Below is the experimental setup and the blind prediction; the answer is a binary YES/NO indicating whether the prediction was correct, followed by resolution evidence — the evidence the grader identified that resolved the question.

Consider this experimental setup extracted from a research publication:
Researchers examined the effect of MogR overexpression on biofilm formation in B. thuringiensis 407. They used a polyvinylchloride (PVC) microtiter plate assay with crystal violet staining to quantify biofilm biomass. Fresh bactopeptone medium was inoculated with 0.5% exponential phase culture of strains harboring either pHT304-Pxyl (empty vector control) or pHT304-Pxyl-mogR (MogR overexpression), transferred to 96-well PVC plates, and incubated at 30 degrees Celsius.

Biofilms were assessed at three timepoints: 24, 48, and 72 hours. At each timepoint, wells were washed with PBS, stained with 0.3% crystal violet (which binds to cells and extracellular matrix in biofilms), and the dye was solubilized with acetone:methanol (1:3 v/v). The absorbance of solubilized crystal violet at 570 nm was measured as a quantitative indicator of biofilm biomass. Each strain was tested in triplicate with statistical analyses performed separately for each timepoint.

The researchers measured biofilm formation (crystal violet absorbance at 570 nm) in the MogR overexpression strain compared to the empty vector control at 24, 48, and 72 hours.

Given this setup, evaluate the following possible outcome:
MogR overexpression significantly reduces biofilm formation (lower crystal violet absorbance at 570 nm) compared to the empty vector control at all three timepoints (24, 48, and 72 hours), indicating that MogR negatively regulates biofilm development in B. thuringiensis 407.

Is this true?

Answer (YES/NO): NO